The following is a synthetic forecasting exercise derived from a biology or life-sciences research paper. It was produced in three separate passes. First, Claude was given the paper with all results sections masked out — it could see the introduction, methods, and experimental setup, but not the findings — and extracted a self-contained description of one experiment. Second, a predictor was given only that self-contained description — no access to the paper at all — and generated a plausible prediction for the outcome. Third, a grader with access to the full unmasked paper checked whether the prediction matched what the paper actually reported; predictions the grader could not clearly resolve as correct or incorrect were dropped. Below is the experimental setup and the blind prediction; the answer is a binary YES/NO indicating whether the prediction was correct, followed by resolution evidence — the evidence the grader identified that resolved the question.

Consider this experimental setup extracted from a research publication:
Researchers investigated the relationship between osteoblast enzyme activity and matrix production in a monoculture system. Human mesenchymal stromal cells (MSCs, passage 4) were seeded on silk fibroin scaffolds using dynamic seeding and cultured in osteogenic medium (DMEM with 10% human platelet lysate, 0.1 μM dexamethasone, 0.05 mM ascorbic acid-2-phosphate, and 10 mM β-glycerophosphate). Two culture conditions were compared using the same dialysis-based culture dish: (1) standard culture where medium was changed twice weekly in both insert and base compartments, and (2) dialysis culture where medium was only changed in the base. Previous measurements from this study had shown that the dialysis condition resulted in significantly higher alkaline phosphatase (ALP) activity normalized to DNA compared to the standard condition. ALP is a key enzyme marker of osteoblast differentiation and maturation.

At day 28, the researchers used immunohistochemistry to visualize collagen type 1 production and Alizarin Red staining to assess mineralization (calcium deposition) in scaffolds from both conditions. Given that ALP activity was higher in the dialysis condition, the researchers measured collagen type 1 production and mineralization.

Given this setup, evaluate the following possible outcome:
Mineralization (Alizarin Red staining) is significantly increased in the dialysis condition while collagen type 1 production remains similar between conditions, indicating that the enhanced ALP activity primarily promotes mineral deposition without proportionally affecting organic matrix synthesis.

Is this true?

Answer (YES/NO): NO